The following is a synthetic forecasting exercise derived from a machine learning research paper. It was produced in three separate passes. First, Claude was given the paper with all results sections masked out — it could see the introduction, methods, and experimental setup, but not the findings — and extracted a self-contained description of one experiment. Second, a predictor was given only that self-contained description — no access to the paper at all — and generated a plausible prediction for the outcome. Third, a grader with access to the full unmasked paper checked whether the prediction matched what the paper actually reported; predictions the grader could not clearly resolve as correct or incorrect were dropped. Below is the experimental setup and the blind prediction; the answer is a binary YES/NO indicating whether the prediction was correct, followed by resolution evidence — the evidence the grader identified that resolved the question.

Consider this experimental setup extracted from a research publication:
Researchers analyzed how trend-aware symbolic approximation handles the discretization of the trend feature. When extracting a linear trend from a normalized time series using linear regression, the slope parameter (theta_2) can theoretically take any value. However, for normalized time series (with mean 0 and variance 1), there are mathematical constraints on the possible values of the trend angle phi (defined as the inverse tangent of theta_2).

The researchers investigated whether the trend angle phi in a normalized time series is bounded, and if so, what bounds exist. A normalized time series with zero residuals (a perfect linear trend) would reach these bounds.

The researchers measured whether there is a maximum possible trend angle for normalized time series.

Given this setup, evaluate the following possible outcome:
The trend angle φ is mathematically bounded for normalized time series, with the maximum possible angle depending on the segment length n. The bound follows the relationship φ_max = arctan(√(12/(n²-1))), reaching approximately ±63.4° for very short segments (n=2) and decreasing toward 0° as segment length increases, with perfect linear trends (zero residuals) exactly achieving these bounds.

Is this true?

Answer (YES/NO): NO